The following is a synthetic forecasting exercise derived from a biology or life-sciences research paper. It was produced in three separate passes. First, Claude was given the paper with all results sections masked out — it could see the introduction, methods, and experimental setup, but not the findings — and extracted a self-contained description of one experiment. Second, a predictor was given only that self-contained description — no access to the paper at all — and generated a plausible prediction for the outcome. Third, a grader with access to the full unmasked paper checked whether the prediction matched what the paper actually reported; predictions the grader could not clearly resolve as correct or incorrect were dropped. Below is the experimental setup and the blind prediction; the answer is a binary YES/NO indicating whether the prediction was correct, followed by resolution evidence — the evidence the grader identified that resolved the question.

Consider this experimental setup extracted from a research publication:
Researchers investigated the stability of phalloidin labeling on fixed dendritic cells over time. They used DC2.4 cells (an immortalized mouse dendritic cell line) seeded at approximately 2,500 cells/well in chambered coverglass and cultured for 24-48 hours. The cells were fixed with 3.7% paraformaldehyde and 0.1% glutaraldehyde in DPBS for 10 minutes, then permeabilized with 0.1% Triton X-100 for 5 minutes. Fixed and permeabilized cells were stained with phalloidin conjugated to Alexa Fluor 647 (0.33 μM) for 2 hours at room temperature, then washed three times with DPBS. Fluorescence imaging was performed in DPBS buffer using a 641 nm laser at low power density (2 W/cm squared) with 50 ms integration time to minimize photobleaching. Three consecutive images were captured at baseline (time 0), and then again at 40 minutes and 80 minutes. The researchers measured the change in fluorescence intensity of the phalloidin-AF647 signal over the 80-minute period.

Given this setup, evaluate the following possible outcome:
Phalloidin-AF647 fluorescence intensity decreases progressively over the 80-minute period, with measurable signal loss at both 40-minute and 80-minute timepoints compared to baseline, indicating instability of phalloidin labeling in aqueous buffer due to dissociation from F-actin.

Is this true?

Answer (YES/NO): YES